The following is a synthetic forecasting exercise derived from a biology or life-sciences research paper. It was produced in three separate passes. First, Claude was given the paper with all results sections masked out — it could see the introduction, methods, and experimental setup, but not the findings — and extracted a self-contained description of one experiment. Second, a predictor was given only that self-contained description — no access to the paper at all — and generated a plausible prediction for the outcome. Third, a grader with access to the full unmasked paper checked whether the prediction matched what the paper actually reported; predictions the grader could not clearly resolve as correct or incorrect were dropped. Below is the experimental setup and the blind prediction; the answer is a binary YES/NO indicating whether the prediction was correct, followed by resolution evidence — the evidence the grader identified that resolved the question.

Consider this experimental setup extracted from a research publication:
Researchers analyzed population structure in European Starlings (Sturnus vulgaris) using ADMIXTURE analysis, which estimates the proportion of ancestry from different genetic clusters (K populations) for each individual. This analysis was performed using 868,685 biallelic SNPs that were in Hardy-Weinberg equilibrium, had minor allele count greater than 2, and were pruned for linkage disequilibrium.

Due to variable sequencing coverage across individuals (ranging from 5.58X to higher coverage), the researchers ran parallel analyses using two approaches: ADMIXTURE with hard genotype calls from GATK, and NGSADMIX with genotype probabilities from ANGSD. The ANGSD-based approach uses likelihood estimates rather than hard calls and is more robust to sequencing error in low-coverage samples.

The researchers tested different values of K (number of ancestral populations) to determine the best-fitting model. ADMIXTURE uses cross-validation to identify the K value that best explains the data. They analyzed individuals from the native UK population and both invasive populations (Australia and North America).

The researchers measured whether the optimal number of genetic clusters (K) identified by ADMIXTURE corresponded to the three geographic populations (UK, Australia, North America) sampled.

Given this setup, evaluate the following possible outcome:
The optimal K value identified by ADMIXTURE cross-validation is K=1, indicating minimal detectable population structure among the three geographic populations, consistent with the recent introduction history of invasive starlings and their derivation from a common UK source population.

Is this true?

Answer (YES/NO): YES